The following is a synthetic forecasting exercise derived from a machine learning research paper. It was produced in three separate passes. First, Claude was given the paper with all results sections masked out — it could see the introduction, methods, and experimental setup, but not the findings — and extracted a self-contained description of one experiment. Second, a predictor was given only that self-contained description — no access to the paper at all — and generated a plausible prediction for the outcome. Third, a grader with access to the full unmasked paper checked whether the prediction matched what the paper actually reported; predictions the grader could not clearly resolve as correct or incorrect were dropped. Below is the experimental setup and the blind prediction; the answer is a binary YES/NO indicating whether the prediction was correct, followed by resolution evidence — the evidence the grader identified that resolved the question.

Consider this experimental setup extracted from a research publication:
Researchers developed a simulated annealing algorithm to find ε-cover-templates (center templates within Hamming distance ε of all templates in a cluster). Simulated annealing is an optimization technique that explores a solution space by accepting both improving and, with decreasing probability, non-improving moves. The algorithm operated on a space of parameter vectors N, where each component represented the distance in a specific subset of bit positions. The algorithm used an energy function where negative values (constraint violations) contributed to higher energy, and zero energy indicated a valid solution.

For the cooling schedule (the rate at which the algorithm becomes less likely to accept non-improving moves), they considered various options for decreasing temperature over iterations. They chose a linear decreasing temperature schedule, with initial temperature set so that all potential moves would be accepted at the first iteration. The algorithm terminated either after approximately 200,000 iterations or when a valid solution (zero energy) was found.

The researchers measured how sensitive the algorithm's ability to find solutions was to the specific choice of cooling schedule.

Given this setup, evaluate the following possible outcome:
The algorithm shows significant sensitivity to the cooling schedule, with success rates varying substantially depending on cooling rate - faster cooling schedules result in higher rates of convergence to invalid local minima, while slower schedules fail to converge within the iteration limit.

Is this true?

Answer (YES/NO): NO